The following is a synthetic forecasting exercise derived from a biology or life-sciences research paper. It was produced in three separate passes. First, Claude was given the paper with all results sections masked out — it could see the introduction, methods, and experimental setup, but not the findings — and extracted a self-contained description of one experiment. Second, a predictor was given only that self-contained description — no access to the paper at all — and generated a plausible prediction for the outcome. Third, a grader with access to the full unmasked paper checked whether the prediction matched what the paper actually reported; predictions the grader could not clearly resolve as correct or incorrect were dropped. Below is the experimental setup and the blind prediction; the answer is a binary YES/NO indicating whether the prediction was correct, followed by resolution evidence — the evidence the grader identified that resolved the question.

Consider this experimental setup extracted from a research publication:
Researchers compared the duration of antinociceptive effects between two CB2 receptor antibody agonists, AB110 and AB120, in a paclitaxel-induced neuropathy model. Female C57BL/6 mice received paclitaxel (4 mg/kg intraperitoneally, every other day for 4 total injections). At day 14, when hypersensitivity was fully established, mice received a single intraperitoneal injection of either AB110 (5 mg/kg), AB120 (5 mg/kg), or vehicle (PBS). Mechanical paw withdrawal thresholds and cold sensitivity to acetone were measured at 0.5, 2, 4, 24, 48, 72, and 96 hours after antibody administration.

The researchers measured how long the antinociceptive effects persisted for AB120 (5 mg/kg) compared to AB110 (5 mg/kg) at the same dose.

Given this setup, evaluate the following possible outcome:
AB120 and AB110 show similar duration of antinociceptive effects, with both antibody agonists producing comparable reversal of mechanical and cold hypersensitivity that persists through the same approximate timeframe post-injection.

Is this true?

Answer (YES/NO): NO